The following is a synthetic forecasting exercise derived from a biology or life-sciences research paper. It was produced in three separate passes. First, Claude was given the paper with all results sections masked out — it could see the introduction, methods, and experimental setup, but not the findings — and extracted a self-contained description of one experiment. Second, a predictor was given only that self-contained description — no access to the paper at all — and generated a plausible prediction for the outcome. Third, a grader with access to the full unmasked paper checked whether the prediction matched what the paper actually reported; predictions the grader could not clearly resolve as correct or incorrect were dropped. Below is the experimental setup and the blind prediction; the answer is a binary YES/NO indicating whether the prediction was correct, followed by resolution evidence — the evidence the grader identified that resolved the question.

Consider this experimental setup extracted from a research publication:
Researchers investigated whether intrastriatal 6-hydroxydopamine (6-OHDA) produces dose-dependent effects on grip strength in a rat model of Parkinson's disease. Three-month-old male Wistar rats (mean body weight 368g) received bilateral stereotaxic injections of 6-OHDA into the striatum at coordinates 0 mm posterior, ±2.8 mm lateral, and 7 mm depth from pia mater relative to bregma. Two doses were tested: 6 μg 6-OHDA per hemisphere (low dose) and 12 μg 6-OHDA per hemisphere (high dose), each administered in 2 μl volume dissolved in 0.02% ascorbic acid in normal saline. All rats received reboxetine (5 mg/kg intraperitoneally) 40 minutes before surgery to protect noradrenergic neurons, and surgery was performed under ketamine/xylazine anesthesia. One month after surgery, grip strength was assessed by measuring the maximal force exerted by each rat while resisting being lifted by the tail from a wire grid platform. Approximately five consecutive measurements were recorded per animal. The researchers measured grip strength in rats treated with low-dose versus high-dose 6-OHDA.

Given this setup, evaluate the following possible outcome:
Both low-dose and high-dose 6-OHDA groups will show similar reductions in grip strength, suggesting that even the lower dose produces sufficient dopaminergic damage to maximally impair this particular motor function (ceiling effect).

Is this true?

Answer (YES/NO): NO